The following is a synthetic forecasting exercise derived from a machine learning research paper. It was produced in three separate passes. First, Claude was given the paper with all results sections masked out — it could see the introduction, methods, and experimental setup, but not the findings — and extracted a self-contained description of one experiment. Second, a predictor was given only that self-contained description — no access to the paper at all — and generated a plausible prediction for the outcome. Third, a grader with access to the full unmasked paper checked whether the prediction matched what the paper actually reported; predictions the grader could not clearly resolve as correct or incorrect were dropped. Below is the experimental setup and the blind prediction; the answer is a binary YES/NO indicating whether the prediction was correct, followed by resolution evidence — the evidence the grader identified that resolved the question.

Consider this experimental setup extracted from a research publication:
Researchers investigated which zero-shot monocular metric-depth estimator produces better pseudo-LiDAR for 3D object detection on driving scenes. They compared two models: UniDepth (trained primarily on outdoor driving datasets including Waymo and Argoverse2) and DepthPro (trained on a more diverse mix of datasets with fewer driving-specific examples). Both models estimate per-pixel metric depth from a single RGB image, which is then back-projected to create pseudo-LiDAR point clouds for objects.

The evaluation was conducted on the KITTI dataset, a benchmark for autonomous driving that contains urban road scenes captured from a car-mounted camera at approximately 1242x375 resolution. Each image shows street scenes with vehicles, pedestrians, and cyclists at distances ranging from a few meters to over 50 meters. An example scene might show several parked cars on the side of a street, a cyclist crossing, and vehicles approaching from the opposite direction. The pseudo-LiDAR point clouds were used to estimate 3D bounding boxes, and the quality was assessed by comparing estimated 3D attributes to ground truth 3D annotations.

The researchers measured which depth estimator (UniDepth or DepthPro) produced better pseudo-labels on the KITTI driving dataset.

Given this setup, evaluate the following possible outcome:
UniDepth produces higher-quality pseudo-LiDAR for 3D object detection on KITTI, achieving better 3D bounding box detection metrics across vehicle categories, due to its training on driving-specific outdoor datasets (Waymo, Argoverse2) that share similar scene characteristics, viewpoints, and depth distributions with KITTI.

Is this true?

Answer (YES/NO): NO